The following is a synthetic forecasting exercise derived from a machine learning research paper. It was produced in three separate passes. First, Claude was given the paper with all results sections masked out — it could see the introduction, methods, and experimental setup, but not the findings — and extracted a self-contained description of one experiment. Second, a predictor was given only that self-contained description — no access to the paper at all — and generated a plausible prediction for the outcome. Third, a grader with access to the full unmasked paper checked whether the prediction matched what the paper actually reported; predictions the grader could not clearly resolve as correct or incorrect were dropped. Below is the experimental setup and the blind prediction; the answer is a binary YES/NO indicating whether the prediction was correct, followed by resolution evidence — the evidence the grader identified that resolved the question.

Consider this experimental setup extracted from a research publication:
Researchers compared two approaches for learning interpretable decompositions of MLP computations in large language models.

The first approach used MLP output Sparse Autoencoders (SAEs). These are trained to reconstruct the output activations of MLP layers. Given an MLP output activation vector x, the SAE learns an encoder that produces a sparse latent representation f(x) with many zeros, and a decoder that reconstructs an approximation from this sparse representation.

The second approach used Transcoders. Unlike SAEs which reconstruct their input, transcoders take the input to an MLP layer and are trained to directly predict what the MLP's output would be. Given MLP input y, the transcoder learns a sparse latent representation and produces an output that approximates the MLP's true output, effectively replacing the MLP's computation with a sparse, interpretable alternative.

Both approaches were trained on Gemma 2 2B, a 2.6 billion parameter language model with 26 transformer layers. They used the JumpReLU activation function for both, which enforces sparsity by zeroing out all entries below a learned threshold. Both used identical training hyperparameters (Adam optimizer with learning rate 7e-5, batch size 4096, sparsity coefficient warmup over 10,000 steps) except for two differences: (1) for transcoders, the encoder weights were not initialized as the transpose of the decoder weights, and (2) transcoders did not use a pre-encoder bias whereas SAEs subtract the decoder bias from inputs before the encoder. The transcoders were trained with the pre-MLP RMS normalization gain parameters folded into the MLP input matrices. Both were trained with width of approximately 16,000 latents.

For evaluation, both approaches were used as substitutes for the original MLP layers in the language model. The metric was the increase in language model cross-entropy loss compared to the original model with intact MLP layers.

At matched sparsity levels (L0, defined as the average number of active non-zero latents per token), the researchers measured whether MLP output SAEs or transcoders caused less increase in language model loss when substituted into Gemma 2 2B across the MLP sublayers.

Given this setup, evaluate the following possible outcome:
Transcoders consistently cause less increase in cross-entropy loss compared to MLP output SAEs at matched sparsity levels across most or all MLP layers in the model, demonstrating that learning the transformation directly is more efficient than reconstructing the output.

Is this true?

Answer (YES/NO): NO